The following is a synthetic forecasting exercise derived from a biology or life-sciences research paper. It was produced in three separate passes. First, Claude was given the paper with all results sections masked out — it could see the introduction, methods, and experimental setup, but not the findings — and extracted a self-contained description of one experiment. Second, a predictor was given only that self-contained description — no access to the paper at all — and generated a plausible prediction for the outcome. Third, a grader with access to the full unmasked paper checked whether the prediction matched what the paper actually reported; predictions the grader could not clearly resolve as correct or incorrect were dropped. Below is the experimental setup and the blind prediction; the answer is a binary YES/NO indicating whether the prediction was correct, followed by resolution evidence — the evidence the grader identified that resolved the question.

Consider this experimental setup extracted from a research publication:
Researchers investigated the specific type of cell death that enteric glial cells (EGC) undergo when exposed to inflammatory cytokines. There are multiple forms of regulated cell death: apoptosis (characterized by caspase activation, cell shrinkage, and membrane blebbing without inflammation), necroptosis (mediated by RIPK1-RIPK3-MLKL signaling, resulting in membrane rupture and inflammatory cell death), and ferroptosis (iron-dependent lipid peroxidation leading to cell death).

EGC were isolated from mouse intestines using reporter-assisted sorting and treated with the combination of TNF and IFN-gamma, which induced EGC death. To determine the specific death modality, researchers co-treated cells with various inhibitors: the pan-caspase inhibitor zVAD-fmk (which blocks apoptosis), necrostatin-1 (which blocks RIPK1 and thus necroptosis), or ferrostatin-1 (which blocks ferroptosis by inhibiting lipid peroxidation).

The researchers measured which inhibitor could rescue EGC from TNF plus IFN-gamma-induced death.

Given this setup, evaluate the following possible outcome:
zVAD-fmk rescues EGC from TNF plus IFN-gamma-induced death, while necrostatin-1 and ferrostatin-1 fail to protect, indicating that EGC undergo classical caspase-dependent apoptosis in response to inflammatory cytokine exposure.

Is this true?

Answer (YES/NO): NO